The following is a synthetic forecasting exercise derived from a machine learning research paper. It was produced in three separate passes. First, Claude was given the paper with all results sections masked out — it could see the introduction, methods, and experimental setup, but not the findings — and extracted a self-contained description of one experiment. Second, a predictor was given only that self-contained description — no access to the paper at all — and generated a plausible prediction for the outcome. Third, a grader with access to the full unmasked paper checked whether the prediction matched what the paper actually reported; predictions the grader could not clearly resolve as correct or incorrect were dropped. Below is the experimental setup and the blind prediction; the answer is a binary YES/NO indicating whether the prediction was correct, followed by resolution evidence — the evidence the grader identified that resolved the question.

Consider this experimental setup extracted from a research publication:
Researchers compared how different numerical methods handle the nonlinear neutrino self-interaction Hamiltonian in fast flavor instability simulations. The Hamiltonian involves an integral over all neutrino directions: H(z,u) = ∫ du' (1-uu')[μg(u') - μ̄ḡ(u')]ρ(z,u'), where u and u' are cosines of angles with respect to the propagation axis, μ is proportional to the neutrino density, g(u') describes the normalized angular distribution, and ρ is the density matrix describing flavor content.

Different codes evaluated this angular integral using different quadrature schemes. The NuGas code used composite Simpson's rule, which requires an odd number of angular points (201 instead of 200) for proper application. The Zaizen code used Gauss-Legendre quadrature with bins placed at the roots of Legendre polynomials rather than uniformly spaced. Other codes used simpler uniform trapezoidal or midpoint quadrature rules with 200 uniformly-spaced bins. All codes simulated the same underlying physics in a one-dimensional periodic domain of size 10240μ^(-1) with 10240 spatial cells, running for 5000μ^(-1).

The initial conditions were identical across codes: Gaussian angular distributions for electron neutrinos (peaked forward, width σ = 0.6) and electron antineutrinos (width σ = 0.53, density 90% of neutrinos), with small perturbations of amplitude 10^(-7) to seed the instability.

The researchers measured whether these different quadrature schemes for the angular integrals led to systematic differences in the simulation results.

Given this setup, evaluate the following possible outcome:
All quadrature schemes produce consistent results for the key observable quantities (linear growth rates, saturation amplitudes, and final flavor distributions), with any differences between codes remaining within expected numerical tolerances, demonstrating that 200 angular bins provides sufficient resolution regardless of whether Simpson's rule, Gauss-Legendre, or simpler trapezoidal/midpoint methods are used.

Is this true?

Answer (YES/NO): YES